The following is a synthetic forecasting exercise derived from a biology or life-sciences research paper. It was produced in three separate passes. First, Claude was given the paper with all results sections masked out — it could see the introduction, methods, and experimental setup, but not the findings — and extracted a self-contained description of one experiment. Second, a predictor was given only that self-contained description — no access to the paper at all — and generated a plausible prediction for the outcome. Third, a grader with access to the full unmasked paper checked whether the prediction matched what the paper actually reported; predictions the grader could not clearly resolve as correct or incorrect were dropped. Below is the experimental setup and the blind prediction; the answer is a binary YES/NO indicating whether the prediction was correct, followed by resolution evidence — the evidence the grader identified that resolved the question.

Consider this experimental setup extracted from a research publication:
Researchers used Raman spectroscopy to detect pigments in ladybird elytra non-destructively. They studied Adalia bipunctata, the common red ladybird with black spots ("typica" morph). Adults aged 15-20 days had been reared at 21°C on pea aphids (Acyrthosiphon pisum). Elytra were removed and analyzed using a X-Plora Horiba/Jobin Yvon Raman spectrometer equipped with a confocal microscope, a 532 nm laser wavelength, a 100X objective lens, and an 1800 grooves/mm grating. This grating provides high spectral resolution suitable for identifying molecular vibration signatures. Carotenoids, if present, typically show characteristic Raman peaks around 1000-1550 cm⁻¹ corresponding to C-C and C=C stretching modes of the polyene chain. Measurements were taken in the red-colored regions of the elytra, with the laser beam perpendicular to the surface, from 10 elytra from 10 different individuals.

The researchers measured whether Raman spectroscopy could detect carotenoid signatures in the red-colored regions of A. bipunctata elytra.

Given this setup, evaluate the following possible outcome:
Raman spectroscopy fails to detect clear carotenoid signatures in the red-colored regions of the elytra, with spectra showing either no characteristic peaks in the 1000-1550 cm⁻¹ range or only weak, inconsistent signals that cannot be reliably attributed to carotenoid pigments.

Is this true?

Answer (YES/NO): NO